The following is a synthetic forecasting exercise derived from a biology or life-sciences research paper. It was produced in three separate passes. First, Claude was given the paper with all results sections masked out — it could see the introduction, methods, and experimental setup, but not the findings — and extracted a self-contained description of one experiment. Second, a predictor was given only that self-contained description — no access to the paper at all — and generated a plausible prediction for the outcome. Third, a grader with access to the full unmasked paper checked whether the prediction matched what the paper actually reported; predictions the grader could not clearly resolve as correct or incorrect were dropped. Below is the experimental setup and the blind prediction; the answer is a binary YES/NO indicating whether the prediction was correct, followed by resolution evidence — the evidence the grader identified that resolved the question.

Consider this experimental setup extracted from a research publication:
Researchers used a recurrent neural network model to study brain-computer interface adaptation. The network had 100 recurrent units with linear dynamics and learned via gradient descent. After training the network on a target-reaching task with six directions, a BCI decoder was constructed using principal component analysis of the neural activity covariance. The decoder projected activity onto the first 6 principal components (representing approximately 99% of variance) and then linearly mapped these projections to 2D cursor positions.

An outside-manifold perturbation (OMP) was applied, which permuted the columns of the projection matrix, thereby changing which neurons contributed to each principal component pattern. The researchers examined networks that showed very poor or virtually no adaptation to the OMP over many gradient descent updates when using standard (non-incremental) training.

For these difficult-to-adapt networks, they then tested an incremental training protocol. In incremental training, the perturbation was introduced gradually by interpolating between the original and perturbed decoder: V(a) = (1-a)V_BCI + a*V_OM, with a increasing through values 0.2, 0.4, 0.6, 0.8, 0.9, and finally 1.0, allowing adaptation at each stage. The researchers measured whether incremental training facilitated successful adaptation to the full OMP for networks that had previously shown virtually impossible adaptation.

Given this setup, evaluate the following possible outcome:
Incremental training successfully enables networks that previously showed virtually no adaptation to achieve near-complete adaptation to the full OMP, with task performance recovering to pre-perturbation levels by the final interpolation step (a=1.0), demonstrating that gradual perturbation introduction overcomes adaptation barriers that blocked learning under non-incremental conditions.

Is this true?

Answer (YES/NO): YES